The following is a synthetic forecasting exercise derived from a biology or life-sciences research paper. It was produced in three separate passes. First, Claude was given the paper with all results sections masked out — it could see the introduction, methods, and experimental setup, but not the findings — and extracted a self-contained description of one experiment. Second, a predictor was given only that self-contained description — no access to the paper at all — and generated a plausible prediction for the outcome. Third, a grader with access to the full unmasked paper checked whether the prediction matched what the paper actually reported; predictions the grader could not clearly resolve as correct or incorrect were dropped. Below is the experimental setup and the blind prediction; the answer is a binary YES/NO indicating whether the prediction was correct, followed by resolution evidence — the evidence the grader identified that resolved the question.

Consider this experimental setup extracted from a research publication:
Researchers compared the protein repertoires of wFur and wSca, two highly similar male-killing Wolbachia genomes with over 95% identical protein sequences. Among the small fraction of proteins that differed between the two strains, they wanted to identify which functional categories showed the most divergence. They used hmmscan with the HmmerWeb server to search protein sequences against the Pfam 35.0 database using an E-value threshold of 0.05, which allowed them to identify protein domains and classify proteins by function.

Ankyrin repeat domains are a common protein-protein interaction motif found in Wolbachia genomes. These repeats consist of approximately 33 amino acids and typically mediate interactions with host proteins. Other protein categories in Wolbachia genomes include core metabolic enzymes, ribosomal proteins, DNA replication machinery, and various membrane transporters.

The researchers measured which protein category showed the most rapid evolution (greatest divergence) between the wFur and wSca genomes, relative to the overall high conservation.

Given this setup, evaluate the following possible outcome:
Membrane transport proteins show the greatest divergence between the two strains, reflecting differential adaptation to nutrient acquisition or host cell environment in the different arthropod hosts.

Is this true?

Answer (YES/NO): NO